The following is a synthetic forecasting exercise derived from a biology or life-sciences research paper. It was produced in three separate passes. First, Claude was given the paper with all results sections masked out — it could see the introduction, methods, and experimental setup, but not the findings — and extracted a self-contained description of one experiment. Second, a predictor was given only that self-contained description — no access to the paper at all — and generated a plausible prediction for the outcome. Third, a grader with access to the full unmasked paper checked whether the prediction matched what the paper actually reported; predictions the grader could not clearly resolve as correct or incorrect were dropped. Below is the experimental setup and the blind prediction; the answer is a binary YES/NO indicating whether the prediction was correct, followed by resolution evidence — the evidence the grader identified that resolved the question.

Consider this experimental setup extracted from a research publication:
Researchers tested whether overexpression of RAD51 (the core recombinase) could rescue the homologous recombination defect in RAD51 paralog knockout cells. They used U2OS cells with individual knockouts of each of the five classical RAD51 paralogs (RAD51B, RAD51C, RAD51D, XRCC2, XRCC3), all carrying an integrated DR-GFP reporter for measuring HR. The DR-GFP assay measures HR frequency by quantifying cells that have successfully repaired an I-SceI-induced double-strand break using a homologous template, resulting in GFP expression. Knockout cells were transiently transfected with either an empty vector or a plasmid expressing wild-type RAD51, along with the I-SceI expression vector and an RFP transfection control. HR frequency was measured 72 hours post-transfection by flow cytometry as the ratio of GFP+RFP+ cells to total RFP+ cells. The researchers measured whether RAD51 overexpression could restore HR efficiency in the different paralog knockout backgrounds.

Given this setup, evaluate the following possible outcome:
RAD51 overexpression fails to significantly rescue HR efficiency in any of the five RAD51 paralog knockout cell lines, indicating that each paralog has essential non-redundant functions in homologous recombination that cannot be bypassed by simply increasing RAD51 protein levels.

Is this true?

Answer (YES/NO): YES